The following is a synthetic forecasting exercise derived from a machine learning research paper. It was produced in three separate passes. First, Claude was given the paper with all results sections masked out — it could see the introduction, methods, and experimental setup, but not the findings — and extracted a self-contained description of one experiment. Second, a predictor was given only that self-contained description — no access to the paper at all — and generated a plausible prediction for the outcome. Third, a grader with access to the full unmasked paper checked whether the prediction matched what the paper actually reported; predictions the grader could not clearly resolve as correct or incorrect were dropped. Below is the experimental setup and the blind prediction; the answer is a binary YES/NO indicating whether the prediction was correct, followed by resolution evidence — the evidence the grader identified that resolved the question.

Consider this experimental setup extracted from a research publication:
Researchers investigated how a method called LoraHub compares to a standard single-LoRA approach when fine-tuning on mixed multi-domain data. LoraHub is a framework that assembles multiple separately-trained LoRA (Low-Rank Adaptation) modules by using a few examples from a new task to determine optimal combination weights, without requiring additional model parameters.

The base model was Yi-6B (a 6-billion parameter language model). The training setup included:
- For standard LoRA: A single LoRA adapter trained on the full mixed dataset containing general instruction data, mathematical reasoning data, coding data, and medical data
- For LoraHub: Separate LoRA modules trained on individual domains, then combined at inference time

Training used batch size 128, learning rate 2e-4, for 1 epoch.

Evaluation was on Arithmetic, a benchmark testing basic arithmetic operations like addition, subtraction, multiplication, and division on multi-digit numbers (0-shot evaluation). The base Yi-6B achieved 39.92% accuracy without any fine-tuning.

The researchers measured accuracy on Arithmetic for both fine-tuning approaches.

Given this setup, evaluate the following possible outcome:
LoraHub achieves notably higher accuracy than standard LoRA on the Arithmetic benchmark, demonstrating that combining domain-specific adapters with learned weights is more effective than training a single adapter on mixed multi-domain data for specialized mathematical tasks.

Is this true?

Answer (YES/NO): YES